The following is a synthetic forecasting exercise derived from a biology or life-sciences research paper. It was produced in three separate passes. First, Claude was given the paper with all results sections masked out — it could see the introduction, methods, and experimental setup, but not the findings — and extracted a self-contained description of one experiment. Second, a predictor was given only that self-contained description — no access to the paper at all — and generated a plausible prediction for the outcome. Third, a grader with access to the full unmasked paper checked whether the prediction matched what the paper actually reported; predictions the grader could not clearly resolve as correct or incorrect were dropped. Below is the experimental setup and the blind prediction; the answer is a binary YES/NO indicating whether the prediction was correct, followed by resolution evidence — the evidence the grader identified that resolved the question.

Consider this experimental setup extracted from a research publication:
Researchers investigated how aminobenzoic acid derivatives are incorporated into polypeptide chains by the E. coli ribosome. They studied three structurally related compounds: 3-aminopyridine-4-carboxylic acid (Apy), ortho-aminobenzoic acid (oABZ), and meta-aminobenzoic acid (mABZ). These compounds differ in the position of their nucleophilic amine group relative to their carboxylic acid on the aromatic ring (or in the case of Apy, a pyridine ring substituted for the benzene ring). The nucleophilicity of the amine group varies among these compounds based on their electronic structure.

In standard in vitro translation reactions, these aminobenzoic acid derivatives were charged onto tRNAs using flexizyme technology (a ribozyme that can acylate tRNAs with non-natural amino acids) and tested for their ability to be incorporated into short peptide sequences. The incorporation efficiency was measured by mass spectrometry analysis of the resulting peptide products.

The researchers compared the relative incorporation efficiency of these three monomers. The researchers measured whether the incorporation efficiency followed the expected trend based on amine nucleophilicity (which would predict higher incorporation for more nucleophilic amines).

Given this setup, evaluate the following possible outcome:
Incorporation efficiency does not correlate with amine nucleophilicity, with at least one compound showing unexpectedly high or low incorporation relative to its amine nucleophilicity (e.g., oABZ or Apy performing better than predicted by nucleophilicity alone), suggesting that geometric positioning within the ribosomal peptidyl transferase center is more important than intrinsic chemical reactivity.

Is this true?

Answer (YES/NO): YES